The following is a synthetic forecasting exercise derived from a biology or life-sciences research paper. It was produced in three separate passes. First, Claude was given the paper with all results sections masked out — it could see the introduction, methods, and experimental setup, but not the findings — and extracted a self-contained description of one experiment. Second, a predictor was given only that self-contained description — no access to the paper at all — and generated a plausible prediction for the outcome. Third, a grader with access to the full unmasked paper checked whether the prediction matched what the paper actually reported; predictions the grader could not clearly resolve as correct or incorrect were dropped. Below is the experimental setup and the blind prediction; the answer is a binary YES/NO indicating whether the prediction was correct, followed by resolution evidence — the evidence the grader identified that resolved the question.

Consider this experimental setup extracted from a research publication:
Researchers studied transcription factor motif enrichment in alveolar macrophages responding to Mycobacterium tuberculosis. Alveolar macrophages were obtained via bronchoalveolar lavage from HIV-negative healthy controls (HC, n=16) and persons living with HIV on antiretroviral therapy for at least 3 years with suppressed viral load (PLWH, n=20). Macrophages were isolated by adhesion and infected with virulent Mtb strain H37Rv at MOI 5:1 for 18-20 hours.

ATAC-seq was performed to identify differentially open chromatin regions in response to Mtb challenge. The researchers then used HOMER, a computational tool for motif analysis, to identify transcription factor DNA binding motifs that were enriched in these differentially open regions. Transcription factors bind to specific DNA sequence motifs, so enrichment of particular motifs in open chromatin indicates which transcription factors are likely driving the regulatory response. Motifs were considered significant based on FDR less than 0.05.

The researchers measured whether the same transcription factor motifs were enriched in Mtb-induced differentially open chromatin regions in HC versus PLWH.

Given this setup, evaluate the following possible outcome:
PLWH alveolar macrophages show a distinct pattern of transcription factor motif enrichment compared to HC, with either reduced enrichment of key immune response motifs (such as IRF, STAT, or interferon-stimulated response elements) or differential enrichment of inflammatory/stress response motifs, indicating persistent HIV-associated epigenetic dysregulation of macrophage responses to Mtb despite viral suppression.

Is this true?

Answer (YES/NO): NO